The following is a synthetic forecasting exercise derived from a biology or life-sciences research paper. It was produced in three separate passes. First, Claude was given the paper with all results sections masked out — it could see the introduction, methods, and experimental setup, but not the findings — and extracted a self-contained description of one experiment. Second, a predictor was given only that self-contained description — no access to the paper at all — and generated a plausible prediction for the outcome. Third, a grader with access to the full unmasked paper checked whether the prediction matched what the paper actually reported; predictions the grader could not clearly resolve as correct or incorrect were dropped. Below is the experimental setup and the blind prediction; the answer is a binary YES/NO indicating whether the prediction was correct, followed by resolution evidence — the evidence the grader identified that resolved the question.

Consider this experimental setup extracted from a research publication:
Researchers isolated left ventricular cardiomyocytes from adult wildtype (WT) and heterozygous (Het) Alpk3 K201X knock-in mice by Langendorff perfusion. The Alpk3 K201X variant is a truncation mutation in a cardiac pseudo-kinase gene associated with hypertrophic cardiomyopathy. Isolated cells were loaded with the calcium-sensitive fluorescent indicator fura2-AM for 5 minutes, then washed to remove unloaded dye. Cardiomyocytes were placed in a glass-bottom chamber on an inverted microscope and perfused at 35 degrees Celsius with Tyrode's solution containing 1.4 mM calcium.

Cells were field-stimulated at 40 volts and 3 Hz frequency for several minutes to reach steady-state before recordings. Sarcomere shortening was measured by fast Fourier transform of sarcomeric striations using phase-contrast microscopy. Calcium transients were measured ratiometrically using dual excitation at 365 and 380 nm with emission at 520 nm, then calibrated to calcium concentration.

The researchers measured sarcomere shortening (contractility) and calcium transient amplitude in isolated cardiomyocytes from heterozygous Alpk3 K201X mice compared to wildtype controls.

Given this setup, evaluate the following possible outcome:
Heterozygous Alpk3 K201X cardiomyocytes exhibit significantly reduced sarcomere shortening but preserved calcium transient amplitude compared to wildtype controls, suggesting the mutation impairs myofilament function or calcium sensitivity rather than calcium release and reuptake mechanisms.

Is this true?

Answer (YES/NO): YES